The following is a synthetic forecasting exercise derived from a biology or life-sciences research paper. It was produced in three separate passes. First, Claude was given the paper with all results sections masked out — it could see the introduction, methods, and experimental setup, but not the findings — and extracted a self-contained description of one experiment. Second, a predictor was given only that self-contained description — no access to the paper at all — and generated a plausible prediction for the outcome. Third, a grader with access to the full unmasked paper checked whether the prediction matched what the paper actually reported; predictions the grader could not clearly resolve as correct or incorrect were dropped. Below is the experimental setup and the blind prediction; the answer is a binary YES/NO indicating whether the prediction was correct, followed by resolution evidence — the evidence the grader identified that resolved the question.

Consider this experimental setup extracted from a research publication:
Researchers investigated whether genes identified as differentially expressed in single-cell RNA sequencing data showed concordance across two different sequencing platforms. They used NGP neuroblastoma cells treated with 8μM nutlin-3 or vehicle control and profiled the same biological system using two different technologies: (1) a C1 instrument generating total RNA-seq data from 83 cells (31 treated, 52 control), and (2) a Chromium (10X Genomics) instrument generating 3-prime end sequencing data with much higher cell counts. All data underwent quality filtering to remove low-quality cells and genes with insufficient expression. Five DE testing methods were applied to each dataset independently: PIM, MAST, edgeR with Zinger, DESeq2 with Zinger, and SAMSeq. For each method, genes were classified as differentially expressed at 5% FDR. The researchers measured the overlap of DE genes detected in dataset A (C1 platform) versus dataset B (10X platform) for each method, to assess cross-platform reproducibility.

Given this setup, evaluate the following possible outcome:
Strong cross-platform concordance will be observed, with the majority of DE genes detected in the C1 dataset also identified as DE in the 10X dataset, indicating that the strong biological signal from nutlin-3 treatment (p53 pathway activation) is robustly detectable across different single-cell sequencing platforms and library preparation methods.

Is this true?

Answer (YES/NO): NO